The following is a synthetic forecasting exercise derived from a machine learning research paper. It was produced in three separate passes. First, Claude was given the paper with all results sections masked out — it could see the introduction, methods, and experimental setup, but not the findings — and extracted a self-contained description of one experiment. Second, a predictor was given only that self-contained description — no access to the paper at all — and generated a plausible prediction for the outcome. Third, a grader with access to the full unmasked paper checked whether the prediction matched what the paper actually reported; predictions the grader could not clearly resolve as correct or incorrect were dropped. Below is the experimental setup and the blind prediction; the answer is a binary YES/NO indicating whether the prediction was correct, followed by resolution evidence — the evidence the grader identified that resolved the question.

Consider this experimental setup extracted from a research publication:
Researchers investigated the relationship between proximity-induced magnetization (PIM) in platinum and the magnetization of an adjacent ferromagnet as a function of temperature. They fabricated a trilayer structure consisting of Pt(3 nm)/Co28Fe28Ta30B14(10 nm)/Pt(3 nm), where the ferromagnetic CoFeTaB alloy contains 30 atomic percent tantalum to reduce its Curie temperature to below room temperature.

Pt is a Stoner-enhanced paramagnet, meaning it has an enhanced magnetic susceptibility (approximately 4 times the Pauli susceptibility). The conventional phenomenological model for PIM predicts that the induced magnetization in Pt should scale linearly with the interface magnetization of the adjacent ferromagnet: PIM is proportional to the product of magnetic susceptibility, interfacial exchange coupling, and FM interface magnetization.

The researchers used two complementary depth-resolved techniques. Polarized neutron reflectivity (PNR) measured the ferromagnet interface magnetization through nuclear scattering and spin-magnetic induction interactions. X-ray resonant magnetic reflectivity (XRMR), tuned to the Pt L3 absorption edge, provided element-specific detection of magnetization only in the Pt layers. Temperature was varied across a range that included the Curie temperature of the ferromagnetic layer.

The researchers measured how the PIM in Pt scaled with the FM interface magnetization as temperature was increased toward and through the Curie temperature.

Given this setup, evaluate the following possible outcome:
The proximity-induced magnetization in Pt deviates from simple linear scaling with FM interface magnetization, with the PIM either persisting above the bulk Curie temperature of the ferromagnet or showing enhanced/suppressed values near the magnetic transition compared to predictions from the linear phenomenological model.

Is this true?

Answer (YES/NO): YES